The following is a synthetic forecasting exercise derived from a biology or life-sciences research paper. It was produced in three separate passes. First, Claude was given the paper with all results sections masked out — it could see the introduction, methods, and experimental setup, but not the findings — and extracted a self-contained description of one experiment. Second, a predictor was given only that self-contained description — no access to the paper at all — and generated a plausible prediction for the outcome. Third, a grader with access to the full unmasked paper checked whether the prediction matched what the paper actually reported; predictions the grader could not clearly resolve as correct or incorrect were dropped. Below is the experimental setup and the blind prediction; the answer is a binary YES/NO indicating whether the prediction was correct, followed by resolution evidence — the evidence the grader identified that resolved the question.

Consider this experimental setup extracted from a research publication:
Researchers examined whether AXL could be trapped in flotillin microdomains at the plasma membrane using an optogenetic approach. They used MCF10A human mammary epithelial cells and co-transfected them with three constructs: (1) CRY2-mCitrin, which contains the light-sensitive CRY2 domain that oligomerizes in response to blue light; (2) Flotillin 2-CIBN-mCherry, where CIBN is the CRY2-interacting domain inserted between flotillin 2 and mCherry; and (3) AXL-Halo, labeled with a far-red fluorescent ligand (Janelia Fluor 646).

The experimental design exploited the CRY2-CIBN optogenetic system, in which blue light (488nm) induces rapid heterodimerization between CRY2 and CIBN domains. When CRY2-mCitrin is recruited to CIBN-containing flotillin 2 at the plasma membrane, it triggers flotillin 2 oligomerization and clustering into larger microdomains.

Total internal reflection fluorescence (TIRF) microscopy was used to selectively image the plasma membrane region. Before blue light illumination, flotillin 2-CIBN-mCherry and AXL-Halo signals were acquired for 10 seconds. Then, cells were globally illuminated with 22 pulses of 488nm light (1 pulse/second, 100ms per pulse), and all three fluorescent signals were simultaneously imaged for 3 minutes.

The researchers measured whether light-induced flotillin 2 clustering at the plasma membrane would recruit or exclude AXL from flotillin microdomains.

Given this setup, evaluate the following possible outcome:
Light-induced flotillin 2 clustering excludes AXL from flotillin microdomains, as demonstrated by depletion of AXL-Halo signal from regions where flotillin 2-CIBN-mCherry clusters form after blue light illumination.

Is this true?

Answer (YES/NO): NO